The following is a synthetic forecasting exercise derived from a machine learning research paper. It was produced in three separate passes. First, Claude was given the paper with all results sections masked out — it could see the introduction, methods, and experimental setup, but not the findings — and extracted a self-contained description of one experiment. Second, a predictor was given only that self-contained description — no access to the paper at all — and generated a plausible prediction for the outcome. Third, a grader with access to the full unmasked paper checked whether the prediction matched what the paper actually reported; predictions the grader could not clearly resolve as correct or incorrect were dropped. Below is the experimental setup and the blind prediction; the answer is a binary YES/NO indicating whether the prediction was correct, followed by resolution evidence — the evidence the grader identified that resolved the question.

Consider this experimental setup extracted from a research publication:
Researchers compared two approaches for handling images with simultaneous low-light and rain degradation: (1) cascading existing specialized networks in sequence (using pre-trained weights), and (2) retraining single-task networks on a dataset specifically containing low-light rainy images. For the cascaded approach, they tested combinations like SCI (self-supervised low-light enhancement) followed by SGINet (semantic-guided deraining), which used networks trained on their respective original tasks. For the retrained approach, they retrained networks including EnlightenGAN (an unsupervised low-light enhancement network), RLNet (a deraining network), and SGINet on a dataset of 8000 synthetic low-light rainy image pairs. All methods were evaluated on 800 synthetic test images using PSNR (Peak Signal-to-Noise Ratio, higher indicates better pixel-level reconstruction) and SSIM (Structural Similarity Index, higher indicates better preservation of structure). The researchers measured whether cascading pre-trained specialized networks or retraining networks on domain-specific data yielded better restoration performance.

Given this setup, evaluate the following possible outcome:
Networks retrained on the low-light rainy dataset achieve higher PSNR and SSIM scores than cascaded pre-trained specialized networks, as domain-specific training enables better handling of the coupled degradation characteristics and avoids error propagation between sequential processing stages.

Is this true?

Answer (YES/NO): YES